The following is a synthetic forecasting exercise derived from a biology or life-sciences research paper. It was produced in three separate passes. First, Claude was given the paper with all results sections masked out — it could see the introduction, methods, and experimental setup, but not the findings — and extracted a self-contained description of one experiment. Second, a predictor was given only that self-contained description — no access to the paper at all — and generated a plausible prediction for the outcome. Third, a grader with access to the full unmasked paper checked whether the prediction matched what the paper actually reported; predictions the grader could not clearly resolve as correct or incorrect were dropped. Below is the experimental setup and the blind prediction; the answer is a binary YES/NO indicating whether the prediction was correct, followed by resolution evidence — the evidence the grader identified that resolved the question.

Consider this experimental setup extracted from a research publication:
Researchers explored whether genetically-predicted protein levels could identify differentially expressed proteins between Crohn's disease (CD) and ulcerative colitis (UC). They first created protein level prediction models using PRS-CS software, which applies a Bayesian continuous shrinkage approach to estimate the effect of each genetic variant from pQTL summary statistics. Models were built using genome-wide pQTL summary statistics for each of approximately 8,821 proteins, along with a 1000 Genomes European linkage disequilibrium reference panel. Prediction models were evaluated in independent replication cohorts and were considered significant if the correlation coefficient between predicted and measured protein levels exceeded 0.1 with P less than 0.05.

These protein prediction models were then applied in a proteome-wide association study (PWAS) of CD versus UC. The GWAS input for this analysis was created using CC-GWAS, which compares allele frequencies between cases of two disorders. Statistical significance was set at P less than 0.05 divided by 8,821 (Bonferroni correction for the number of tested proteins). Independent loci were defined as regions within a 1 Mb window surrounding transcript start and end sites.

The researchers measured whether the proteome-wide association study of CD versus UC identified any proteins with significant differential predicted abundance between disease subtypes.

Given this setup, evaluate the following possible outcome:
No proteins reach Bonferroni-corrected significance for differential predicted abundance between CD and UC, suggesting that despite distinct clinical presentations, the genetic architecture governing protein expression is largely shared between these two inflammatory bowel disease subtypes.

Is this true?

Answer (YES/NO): NO